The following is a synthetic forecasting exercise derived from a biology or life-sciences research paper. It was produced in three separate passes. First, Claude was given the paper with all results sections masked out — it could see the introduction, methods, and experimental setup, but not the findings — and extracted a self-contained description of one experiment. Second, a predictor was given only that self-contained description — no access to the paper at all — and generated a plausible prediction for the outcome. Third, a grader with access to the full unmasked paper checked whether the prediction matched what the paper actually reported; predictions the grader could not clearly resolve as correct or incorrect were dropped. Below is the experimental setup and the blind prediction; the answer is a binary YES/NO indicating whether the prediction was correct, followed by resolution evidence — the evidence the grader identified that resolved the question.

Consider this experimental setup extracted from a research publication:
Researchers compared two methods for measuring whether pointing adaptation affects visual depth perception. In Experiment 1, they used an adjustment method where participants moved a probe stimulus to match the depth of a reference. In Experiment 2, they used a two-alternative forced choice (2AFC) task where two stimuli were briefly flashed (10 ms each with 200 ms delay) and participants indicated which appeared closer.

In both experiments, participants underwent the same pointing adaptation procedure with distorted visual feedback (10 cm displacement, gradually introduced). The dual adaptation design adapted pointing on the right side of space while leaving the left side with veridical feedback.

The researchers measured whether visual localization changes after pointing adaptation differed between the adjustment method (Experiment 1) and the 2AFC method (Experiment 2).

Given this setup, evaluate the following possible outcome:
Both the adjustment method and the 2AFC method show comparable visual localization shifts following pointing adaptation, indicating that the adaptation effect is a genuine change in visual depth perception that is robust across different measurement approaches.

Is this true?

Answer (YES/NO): NO